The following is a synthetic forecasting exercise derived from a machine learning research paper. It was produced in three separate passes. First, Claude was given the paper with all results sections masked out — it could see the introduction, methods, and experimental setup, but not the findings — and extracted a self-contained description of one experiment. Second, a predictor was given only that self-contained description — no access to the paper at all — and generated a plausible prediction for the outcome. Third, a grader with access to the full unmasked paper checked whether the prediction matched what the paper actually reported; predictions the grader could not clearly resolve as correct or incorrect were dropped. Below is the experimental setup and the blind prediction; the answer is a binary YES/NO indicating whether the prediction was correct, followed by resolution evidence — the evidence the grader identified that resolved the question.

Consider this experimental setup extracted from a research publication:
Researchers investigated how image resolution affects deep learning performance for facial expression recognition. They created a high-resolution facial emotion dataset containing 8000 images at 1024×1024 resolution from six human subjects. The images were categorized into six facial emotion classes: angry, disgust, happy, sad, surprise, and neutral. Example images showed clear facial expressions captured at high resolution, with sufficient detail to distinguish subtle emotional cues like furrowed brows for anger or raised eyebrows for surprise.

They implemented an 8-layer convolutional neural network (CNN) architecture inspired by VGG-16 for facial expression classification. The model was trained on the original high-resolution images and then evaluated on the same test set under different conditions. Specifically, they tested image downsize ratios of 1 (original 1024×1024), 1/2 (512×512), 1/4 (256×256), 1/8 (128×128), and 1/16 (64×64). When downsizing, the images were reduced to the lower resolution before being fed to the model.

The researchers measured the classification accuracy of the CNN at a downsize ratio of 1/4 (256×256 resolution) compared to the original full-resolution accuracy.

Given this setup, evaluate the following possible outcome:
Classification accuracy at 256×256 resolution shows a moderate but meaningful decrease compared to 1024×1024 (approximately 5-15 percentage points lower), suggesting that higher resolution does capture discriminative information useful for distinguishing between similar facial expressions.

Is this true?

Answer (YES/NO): NO